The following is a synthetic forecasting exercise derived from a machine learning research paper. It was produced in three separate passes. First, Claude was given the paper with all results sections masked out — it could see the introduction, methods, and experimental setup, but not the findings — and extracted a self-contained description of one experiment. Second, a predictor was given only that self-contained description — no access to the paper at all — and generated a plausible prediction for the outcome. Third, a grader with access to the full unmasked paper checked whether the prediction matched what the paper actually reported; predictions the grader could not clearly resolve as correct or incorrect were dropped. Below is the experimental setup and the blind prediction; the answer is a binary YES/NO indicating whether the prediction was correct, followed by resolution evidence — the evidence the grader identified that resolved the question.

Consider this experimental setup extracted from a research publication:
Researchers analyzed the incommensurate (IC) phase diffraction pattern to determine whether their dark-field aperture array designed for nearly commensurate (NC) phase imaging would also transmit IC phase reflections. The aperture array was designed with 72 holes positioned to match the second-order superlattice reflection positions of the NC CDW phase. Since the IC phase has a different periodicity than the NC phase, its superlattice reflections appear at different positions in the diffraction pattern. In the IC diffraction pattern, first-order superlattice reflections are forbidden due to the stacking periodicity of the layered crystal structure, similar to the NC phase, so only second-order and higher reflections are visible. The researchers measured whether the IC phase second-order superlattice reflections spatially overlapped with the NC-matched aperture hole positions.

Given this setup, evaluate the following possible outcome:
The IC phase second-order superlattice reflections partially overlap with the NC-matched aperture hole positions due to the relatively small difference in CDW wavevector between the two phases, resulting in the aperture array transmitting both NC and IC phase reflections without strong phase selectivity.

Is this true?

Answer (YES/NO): NO